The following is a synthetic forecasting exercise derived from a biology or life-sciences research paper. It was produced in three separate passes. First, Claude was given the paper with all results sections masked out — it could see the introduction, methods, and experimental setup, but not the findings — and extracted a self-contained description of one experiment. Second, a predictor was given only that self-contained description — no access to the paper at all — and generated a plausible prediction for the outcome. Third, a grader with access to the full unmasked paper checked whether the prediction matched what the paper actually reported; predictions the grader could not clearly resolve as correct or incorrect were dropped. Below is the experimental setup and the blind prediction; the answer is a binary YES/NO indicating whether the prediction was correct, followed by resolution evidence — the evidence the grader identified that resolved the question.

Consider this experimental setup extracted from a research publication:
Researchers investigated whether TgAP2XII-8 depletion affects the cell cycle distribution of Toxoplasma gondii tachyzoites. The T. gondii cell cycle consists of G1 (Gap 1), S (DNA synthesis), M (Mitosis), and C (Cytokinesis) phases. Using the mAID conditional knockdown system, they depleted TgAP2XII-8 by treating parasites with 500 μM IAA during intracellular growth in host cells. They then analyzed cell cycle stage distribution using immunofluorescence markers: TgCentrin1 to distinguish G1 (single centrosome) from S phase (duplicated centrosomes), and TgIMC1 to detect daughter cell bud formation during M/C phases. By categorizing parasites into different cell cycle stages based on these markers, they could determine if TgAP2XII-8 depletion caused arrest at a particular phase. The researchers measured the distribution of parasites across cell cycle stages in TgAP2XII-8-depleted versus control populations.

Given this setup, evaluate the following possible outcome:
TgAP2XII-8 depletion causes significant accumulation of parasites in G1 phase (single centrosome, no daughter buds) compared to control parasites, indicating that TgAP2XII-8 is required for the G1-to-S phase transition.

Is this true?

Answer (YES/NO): YES